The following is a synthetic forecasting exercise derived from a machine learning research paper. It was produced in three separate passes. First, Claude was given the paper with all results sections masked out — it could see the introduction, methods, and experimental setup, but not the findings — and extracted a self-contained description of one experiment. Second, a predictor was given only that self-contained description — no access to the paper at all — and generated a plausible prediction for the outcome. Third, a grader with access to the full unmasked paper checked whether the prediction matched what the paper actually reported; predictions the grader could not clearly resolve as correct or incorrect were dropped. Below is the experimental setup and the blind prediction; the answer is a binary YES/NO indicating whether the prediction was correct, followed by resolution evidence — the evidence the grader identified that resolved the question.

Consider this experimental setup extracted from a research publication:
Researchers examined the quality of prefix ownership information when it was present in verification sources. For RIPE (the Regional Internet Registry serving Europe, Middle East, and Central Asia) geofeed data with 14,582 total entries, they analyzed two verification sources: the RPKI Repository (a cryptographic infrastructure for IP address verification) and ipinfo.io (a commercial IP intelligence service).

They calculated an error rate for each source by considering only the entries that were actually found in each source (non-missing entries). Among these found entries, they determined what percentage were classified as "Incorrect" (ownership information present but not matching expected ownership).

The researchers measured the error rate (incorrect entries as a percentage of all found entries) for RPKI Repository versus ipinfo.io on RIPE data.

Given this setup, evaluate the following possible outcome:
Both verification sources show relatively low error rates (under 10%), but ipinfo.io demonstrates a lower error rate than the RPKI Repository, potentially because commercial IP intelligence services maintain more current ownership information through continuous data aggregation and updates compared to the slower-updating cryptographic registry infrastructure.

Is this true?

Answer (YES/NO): NO